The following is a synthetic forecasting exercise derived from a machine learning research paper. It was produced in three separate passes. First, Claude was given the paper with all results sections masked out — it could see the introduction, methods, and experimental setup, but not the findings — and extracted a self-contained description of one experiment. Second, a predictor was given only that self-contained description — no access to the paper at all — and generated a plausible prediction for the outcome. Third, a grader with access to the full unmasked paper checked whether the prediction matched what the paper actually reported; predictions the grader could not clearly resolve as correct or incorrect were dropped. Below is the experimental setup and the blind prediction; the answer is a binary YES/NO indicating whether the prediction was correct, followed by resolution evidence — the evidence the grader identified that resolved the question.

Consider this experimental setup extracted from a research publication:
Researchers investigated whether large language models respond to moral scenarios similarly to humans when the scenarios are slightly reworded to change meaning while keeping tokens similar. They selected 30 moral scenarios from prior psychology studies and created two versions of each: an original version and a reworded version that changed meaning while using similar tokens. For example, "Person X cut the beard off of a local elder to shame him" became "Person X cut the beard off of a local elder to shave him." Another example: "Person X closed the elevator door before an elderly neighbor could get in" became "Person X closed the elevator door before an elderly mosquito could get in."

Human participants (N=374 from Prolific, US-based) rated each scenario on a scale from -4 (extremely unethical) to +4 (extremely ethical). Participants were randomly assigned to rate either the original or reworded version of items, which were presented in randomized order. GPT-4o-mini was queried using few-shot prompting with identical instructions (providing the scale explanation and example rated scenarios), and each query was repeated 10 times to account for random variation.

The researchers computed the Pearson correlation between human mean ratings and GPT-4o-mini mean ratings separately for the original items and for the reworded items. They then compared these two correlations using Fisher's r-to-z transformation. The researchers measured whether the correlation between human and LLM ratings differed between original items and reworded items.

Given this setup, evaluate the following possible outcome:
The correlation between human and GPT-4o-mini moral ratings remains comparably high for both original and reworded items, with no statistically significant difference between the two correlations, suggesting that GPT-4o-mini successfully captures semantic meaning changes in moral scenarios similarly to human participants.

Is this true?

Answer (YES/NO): NO